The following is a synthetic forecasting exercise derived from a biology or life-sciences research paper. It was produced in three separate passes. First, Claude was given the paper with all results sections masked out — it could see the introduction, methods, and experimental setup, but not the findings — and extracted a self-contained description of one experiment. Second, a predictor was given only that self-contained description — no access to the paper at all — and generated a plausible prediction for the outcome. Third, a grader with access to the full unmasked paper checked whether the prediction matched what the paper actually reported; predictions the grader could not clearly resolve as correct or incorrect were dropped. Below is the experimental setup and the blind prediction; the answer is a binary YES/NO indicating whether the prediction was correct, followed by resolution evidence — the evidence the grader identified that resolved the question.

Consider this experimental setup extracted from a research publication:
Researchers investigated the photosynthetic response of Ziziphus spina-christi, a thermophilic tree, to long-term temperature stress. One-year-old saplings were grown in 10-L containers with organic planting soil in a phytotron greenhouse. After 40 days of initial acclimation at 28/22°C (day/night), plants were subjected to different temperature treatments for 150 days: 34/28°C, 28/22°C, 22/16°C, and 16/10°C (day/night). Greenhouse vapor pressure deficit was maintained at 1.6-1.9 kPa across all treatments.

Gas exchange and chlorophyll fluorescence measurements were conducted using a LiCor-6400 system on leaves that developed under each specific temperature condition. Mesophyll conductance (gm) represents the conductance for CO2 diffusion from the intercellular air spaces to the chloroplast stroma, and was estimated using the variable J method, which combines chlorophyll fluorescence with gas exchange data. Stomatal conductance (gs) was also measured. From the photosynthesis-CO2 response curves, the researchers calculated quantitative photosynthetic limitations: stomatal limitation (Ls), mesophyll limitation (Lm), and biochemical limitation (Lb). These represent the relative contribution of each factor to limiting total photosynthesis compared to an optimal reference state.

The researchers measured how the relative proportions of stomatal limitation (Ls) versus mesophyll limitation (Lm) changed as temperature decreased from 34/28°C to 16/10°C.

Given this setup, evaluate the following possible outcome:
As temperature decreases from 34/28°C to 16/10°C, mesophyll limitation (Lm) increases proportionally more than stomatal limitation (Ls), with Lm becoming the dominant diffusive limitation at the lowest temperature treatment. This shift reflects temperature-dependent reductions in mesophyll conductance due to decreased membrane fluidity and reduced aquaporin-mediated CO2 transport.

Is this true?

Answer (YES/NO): YES